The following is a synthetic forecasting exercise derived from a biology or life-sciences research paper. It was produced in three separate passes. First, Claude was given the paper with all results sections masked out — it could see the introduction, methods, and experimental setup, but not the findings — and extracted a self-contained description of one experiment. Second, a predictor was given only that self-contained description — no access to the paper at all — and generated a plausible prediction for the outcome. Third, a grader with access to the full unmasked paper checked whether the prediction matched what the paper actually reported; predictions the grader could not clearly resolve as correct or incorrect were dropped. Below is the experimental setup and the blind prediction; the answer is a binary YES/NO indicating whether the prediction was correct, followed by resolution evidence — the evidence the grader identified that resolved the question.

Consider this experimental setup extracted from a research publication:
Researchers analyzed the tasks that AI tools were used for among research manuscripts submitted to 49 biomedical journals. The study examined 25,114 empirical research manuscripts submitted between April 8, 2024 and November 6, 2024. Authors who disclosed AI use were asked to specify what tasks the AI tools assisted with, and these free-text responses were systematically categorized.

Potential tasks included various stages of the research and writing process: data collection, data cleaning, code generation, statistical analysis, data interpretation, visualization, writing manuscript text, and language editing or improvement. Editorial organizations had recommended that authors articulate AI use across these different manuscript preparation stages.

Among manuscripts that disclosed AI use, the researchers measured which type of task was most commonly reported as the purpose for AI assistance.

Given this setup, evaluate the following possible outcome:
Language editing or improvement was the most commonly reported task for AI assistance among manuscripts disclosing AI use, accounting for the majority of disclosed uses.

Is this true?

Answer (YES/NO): YES